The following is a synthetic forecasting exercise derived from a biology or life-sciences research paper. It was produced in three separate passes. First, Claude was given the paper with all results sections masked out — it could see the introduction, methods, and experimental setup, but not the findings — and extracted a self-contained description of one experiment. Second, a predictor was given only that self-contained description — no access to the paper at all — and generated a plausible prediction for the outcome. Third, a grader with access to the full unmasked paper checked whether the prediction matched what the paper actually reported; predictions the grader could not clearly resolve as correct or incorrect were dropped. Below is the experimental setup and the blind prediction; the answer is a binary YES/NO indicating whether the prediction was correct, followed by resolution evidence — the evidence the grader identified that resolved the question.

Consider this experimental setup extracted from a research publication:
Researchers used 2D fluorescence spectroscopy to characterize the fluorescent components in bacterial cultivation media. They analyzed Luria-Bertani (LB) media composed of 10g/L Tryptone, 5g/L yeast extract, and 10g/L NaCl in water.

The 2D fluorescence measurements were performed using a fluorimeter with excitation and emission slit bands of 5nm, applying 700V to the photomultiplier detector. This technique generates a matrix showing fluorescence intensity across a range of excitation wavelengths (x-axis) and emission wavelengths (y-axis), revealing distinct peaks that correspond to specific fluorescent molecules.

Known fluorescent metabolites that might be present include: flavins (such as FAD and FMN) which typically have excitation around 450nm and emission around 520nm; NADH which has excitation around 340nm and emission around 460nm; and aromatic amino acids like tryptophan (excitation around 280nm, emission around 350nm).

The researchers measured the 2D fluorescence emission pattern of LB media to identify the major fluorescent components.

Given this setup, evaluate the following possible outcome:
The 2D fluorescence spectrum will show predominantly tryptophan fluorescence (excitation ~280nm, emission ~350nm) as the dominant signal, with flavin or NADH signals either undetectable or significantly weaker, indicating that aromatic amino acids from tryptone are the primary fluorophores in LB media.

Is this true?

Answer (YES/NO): NO